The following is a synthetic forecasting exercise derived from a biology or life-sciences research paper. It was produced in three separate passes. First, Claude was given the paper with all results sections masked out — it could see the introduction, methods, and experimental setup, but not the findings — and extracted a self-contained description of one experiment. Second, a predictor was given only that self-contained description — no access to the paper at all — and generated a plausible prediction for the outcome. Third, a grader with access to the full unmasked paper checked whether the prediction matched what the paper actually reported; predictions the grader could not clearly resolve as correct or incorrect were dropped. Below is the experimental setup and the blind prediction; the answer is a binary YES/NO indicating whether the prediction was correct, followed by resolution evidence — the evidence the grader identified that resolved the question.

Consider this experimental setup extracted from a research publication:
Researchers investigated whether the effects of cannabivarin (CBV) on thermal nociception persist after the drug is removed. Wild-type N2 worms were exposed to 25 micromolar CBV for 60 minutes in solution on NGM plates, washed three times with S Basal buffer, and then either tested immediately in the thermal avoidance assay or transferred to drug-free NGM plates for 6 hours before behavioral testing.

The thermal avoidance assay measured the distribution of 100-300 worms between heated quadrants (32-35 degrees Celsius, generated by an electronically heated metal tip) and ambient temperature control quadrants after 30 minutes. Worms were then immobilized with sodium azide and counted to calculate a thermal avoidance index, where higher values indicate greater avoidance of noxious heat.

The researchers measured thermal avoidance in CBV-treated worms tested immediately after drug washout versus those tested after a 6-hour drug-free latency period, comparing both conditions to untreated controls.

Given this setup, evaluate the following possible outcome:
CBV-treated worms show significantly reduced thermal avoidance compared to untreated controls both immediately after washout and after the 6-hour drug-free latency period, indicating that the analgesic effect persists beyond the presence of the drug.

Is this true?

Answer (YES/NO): YES